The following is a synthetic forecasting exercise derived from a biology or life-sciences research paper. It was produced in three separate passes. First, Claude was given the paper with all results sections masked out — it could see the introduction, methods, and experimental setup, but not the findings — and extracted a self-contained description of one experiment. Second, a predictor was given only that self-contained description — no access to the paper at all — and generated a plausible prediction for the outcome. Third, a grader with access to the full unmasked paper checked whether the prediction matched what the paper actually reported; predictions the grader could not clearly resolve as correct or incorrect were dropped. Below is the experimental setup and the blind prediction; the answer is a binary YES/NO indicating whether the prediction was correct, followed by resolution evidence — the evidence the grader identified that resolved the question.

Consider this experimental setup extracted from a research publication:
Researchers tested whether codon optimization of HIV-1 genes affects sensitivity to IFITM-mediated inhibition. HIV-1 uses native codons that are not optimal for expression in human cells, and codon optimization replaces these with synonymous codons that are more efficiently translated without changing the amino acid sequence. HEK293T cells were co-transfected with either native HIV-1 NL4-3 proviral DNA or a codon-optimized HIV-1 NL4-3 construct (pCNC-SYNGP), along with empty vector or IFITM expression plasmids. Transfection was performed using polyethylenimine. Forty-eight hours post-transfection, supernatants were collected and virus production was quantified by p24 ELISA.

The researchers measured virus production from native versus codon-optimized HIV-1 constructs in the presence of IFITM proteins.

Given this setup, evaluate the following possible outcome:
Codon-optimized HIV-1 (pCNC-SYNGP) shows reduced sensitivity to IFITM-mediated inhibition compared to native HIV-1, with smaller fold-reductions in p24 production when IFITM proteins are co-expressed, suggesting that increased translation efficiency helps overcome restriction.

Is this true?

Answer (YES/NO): YES